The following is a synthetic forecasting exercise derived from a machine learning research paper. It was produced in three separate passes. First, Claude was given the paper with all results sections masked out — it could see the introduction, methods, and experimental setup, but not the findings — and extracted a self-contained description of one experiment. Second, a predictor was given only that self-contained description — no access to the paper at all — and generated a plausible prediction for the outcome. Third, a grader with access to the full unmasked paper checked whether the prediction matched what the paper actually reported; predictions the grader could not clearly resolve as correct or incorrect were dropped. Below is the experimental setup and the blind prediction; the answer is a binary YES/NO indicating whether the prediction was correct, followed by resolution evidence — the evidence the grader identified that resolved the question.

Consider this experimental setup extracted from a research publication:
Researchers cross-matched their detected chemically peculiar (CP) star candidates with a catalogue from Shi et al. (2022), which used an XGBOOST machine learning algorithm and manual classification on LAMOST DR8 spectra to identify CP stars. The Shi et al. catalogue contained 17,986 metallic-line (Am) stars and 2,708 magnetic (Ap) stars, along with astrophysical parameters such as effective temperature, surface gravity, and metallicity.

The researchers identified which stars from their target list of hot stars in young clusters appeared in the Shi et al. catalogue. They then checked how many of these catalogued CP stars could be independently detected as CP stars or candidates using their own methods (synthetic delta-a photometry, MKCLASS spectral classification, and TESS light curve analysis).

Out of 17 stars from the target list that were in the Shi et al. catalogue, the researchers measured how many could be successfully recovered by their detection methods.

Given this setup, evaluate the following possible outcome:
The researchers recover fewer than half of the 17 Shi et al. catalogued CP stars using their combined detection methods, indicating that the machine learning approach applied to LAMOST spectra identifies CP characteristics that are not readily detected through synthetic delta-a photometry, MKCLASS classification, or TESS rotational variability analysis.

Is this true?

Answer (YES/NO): NO